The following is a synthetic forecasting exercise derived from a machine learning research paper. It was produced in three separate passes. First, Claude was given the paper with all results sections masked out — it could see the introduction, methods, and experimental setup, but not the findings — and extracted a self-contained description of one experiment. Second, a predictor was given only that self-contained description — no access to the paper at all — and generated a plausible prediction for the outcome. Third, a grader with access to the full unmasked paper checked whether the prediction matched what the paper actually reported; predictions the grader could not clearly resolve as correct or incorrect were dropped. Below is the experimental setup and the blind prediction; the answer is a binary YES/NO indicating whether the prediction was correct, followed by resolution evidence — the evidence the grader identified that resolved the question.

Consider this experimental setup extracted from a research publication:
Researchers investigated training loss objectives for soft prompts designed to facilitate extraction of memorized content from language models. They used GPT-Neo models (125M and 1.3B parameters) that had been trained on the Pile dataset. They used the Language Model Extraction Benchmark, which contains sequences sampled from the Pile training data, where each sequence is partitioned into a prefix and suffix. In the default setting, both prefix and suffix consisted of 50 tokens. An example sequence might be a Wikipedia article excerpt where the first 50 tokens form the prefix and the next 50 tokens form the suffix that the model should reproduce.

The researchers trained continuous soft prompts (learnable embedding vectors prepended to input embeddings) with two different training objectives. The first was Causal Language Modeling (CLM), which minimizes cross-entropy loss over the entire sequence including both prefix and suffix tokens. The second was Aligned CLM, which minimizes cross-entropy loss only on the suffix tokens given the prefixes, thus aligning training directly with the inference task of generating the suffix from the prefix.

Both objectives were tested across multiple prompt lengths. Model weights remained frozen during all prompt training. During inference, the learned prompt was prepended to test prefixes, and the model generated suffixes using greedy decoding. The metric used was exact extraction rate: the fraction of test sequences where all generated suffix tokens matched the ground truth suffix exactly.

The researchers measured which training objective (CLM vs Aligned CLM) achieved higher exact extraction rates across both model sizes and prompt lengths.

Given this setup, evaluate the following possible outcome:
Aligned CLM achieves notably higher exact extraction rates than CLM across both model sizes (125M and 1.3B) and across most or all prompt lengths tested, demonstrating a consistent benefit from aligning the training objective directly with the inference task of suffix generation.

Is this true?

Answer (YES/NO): YES